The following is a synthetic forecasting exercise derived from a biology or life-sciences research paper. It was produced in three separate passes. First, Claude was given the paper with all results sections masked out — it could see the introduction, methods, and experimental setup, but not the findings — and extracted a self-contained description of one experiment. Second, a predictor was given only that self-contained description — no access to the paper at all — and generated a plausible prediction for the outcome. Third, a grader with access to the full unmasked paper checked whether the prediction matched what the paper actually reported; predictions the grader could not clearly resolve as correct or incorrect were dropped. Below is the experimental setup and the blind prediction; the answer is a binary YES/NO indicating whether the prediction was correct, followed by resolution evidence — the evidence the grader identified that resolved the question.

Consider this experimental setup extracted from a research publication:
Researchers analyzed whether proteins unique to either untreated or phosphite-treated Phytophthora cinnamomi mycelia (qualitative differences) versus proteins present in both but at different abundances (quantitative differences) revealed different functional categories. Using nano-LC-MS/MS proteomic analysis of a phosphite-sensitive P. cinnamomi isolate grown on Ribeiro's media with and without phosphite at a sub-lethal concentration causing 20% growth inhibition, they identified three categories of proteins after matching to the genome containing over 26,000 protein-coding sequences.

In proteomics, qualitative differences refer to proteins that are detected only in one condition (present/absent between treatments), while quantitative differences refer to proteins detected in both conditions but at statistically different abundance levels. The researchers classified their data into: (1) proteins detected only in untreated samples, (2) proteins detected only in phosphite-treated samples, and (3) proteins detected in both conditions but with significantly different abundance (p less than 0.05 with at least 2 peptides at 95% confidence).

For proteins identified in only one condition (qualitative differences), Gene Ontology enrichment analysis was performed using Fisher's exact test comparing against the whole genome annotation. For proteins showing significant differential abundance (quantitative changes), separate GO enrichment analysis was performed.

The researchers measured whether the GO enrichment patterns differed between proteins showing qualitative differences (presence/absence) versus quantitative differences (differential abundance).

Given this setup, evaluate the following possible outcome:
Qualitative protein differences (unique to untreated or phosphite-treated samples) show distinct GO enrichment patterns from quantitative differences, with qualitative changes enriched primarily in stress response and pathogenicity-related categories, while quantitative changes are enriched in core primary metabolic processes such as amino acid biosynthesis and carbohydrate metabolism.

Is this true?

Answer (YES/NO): NO